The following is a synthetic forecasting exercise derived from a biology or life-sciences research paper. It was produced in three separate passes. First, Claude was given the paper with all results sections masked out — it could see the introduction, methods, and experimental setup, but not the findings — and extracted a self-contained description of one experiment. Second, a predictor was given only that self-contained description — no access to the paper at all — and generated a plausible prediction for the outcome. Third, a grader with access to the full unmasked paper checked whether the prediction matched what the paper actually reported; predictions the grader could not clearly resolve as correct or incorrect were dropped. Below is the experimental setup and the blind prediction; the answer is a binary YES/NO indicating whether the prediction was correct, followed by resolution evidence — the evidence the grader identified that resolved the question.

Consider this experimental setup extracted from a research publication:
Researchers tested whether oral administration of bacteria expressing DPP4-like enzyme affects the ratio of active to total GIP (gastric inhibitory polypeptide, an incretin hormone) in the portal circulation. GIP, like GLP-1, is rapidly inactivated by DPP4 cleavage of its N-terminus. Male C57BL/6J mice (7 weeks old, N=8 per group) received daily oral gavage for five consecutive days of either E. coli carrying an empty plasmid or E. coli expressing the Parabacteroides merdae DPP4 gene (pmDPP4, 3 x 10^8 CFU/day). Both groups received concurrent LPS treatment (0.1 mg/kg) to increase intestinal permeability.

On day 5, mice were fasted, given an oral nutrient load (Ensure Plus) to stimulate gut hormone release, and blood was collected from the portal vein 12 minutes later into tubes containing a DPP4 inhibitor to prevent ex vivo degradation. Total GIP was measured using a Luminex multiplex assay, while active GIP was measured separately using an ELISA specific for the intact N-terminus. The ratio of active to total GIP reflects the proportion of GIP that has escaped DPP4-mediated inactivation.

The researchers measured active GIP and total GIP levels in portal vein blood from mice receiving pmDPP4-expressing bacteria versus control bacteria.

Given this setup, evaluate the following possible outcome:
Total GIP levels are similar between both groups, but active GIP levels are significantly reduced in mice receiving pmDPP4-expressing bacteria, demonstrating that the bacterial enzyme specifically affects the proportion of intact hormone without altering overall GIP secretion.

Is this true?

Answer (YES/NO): YES